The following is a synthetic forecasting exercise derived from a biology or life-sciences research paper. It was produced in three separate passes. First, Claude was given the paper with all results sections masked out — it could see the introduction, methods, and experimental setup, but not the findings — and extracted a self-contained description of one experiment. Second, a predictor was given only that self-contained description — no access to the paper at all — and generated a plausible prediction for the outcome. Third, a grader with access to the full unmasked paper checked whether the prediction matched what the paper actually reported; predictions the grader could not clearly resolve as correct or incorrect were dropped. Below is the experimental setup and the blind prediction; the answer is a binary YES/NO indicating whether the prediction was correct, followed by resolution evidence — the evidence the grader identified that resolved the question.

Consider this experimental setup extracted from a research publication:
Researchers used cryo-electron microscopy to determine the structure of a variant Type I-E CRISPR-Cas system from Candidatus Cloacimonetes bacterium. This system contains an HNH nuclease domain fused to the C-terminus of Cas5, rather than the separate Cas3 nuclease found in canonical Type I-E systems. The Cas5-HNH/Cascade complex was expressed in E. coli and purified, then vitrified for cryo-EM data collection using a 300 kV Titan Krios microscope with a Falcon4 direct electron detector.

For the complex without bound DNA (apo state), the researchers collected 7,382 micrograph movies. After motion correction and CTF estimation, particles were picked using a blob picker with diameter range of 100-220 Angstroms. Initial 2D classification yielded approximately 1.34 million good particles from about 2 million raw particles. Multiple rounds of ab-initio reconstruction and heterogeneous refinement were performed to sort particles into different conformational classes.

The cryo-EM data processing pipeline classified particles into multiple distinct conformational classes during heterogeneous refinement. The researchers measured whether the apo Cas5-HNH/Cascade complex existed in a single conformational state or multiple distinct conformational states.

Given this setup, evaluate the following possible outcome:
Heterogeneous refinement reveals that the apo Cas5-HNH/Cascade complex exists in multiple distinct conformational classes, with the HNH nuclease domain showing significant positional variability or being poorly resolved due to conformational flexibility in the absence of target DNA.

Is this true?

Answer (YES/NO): YES